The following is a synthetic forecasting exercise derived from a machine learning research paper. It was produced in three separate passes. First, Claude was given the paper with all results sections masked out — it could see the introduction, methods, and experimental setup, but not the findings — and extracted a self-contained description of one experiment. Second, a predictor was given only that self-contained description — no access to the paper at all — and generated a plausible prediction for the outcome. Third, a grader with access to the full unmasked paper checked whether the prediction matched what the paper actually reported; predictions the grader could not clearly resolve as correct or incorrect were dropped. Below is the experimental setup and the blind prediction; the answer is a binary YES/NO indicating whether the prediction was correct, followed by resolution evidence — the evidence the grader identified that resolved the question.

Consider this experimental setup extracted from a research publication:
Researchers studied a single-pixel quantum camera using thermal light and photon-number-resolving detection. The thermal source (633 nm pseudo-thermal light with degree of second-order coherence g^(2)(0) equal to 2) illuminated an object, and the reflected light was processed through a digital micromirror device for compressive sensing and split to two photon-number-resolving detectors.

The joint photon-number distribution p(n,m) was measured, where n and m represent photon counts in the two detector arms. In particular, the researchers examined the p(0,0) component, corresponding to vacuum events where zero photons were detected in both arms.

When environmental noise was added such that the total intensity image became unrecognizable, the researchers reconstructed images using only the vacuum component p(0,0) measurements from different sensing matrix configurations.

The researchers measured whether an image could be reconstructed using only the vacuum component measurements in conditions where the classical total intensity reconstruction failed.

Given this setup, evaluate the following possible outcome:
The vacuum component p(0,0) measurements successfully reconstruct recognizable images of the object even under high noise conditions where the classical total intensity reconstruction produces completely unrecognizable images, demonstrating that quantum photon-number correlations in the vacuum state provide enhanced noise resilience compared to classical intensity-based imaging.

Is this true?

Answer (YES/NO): YES